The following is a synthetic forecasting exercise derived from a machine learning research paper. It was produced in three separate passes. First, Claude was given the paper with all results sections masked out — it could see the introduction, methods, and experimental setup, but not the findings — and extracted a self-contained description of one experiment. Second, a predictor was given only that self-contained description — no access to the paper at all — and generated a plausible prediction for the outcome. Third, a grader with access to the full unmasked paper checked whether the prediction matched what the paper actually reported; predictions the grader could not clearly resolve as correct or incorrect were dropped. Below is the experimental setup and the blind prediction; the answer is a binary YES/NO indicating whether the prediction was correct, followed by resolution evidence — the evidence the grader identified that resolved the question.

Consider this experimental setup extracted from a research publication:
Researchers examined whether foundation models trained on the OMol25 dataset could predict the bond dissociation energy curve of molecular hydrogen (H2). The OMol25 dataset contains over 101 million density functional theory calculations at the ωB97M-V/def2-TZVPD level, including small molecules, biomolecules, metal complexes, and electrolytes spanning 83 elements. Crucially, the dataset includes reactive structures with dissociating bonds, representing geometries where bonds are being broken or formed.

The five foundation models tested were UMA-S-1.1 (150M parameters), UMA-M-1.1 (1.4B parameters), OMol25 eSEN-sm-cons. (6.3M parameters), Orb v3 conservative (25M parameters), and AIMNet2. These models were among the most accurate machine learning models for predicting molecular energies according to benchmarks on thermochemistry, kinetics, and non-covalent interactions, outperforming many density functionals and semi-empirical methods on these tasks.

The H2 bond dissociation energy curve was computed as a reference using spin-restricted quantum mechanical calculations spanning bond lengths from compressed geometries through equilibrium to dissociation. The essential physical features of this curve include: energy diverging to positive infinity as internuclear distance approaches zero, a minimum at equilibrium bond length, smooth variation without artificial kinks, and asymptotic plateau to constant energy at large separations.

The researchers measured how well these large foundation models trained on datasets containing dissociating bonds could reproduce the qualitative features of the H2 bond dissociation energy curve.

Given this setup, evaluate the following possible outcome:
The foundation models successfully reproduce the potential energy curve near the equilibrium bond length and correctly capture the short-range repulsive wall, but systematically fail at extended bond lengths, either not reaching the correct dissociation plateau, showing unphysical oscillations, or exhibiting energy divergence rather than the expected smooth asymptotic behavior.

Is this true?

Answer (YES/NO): NO